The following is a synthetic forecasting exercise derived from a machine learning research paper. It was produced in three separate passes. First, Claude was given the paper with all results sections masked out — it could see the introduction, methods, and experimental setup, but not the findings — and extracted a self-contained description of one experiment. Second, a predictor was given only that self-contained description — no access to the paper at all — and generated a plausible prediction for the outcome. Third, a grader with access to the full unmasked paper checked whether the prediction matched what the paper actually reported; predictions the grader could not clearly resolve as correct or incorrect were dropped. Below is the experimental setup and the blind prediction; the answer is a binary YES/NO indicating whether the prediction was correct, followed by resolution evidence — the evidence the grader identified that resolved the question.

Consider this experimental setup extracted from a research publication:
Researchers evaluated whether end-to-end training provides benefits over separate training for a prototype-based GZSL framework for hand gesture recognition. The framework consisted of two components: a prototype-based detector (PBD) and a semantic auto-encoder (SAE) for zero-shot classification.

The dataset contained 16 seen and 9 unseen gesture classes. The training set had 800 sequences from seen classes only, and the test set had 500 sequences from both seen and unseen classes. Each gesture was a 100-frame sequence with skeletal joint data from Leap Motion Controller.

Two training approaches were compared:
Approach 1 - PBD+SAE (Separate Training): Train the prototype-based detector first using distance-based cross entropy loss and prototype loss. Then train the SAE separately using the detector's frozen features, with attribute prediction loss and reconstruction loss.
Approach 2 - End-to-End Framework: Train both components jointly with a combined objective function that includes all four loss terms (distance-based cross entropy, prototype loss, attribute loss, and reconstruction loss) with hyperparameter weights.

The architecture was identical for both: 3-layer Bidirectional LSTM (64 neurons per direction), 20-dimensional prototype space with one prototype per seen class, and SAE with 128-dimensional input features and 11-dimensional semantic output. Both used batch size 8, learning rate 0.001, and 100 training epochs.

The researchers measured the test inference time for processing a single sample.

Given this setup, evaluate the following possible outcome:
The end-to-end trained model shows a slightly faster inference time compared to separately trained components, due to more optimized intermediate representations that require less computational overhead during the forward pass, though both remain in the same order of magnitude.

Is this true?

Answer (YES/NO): YES